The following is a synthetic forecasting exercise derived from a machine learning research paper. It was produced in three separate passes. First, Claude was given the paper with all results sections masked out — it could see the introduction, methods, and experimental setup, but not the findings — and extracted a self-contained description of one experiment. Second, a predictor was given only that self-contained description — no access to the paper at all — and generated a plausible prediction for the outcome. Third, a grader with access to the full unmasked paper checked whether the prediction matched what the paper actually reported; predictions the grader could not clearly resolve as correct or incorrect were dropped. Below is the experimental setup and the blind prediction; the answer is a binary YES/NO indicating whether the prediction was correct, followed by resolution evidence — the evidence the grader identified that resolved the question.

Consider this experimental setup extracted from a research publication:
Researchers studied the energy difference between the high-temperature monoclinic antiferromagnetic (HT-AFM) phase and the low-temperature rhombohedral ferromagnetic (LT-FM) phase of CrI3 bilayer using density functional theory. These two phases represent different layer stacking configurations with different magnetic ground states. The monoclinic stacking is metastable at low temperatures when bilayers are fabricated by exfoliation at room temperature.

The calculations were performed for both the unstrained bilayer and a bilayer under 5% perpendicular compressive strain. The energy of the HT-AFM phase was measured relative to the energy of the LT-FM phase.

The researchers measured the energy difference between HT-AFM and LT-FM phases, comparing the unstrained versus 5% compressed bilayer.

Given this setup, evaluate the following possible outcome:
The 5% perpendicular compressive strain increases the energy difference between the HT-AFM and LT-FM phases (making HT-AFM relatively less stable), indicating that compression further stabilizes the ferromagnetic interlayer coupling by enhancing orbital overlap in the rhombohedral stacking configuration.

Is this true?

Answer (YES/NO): YES